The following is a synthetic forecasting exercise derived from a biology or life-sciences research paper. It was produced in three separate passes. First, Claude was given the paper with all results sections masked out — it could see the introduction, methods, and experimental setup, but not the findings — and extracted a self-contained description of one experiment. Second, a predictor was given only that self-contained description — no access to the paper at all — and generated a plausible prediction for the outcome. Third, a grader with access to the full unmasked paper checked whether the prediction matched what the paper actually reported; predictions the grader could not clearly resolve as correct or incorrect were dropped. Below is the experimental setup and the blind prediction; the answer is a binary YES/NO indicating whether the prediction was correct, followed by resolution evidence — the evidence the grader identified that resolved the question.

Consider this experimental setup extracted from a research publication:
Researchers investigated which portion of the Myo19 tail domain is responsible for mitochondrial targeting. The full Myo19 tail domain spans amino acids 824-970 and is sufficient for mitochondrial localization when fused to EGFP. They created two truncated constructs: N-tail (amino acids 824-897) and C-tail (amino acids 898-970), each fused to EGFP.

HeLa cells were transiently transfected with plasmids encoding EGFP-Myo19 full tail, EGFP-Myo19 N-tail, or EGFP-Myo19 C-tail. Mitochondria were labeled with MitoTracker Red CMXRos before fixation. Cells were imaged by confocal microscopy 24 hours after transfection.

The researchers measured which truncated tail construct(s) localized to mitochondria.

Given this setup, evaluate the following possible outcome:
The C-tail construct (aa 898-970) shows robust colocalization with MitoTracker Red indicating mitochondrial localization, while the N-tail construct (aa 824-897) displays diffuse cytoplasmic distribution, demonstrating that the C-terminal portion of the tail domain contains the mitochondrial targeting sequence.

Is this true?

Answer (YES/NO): NO